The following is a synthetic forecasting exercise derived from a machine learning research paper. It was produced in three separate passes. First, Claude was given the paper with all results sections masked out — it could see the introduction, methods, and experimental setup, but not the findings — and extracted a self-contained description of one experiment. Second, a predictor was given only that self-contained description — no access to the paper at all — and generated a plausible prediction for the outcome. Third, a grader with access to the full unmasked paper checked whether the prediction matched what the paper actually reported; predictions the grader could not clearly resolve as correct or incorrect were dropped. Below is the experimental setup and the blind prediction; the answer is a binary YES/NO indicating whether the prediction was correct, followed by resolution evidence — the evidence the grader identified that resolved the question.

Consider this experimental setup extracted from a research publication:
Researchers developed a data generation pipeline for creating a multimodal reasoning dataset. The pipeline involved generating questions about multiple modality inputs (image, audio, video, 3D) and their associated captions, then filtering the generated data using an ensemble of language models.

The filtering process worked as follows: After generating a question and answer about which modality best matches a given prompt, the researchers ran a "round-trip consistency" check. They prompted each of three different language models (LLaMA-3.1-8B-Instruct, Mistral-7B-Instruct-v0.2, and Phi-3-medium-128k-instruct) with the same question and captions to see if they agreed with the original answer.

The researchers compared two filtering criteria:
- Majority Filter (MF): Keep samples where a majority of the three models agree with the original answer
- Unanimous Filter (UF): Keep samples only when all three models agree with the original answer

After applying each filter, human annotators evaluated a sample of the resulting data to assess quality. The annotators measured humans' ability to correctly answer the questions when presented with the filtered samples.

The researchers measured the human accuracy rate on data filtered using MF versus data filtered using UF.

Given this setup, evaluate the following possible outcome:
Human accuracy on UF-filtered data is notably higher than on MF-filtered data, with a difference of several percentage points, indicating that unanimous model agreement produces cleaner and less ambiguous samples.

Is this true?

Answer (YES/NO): NO